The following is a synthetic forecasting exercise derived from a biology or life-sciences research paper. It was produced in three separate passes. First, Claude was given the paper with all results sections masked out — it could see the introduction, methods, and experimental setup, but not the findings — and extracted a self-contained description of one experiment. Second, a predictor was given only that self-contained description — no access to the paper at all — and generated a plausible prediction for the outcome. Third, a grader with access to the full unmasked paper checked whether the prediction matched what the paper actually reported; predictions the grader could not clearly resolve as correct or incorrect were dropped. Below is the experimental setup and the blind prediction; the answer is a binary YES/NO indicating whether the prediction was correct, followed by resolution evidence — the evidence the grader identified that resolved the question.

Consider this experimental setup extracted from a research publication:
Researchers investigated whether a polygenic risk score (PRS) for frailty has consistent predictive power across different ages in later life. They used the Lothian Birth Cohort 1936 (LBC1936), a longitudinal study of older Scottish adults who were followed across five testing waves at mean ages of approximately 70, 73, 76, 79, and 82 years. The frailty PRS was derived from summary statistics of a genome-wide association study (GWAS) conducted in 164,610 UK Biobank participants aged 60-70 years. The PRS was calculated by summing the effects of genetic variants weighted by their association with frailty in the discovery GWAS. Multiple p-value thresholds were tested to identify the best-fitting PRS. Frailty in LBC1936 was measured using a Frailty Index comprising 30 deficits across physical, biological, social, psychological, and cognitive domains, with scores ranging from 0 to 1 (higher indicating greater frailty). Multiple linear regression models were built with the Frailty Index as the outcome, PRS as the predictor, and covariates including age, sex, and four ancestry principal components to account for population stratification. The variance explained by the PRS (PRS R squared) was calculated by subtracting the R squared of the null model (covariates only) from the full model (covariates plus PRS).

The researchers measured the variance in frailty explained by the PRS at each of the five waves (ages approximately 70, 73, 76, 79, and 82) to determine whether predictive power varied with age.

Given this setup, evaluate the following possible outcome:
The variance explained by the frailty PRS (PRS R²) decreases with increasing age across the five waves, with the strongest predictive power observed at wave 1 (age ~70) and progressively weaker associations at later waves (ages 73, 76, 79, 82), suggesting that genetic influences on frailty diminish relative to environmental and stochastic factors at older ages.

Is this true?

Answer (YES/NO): NO